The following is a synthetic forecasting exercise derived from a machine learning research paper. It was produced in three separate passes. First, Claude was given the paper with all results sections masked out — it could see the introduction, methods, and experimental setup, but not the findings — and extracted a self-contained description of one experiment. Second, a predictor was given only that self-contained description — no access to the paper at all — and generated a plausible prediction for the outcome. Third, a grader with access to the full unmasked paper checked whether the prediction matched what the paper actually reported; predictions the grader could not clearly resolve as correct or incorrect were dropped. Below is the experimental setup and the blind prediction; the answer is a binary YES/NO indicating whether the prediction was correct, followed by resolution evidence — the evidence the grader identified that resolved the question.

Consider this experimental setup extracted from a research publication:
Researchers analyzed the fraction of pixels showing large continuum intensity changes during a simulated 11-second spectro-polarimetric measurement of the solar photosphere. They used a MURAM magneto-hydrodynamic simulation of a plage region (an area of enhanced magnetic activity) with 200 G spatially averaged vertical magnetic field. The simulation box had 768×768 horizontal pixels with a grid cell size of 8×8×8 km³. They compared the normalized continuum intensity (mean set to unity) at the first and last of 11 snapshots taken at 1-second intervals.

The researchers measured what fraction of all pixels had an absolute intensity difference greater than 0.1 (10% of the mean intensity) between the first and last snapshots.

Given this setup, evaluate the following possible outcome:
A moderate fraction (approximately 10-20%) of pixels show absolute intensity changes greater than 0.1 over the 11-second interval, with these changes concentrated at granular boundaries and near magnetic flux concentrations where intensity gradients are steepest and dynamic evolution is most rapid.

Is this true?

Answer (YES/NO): NO